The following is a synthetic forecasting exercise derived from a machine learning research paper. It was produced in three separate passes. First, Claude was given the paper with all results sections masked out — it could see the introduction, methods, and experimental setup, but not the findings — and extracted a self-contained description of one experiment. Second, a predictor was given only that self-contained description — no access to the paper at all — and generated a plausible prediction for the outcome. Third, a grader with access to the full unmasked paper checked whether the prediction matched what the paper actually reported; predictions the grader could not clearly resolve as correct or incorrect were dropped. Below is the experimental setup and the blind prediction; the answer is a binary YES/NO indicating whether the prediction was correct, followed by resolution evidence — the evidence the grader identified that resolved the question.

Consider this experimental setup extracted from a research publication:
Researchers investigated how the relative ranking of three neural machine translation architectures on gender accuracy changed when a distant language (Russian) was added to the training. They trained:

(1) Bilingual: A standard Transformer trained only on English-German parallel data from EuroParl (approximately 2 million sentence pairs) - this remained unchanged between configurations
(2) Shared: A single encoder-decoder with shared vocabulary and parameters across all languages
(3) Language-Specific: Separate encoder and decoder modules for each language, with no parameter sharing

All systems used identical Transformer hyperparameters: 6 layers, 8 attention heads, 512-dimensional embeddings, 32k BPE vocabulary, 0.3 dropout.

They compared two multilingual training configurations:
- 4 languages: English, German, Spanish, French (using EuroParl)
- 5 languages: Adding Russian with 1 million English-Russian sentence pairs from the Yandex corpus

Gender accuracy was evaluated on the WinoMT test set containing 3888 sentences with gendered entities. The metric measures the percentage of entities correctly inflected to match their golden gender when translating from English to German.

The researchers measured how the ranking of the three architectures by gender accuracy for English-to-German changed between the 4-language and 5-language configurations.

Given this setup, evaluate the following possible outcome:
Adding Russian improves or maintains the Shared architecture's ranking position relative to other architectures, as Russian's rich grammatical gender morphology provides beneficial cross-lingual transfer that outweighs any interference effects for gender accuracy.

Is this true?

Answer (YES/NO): NO